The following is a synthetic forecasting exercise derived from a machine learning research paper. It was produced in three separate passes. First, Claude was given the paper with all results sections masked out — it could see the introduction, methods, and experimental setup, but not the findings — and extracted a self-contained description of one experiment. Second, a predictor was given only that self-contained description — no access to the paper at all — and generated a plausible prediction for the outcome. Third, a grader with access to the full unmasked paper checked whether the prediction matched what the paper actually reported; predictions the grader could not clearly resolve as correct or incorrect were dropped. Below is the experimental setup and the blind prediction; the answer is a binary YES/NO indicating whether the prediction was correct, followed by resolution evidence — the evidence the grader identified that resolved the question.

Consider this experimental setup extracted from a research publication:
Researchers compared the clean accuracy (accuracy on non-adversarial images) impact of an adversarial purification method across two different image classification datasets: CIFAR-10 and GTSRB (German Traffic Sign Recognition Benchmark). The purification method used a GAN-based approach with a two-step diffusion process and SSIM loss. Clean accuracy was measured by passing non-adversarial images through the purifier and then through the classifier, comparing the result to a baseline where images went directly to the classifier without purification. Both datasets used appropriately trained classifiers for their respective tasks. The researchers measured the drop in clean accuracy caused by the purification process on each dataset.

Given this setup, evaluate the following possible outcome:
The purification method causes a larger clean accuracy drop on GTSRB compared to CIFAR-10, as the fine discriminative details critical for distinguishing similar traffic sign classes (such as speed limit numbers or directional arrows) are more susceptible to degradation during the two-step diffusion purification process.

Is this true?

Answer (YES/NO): NO